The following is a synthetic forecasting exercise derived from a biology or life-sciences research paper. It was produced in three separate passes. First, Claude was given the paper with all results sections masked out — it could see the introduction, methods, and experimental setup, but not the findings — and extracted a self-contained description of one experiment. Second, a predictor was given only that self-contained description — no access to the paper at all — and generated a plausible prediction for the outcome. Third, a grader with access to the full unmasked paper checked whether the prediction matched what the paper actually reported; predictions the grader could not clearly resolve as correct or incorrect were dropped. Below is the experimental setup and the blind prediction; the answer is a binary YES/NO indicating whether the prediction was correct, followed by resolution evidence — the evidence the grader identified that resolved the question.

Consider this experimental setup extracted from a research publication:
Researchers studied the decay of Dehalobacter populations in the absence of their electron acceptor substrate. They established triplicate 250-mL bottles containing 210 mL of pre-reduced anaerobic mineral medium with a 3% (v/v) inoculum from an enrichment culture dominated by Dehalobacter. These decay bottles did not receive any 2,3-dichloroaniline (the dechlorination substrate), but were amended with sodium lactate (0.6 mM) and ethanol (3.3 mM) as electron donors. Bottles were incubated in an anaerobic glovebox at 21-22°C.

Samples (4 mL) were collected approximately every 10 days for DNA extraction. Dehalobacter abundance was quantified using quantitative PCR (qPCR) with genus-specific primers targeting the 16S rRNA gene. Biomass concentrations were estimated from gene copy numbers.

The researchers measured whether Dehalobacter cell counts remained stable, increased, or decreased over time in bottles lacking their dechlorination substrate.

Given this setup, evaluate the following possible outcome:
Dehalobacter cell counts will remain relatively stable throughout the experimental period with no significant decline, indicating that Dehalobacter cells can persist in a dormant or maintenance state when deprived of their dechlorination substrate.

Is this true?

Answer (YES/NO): NO